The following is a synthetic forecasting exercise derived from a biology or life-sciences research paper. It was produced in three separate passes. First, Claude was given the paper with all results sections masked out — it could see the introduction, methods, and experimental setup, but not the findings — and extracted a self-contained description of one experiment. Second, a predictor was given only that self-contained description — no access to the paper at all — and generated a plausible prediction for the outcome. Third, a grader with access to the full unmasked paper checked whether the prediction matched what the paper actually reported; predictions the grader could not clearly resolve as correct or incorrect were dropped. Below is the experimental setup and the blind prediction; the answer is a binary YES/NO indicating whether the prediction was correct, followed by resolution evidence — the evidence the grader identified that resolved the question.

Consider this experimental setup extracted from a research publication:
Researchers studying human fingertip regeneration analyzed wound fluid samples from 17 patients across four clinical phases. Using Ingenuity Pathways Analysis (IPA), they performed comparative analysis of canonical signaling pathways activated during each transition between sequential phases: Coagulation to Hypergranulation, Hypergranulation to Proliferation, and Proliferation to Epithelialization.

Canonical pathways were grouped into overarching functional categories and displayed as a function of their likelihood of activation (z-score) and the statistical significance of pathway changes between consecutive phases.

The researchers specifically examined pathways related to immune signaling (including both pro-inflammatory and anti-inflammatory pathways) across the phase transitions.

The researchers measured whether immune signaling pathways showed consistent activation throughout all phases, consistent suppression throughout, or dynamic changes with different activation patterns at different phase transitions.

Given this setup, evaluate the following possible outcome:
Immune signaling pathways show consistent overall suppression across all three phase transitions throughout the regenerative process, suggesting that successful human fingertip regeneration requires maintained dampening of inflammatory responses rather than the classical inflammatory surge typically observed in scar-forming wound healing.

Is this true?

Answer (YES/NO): NO